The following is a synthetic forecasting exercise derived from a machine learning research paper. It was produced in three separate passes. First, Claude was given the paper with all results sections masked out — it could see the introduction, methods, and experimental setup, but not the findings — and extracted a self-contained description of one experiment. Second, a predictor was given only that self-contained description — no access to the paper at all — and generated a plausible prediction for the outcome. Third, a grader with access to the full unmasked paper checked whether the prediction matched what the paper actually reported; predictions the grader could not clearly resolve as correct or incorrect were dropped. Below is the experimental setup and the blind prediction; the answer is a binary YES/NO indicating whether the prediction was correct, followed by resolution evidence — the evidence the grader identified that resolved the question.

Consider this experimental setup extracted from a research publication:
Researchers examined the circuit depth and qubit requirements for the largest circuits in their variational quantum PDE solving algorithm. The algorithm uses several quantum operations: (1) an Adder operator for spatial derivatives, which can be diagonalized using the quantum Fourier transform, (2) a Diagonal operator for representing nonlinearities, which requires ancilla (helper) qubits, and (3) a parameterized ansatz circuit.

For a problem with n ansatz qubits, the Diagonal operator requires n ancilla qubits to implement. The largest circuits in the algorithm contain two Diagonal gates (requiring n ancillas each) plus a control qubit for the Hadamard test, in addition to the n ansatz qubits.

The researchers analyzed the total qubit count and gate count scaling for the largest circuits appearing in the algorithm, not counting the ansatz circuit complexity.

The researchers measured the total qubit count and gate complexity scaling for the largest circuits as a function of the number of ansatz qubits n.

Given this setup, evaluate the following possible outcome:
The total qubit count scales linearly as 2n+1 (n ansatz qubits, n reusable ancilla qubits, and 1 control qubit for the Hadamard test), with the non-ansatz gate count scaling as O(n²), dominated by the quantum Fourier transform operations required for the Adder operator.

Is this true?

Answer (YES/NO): NO